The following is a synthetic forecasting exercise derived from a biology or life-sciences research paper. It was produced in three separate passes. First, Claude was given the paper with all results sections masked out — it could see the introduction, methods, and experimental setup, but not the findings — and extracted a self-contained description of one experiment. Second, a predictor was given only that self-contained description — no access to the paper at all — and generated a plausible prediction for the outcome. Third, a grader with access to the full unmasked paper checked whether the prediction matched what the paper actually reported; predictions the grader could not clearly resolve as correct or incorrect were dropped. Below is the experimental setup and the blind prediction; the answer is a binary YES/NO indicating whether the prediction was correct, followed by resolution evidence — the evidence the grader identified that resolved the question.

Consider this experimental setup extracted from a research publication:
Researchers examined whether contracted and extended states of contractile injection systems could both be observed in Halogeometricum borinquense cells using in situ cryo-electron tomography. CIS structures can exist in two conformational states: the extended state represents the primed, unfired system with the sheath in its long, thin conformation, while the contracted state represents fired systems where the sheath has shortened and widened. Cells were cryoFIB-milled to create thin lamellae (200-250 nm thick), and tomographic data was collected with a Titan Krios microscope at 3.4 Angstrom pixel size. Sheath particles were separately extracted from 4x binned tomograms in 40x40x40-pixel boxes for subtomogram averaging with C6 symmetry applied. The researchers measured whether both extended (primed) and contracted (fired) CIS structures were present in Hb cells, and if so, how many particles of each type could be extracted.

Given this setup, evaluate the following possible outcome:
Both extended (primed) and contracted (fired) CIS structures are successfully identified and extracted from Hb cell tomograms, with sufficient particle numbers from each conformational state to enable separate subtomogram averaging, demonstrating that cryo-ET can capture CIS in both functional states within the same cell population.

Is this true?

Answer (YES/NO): YES